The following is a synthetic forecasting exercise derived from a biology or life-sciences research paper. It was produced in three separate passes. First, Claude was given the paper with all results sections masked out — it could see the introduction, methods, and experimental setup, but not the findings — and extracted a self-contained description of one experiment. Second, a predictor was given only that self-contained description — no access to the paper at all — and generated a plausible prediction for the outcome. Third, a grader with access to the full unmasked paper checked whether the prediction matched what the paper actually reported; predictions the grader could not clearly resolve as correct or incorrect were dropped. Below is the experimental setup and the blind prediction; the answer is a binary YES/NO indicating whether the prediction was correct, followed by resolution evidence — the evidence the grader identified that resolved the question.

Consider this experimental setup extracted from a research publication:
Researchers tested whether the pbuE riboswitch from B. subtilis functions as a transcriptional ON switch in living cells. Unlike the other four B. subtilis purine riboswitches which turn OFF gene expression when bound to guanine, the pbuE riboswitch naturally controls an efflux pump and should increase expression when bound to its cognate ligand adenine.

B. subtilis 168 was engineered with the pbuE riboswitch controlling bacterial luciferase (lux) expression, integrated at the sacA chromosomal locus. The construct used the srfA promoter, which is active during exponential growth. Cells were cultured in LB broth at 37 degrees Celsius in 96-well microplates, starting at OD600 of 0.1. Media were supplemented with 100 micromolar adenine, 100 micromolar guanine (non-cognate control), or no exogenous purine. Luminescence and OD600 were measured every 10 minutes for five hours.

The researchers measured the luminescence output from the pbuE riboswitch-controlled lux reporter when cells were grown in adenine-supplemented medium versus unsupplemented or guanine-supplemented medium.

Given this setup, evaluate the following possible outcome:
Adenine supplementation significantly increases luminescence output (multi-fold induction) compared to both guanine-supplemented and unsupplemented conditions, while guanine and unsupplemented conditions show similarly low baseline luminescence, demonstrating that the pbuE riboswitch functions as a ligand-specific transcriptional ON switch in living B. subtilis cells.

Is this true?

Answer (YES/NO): NO